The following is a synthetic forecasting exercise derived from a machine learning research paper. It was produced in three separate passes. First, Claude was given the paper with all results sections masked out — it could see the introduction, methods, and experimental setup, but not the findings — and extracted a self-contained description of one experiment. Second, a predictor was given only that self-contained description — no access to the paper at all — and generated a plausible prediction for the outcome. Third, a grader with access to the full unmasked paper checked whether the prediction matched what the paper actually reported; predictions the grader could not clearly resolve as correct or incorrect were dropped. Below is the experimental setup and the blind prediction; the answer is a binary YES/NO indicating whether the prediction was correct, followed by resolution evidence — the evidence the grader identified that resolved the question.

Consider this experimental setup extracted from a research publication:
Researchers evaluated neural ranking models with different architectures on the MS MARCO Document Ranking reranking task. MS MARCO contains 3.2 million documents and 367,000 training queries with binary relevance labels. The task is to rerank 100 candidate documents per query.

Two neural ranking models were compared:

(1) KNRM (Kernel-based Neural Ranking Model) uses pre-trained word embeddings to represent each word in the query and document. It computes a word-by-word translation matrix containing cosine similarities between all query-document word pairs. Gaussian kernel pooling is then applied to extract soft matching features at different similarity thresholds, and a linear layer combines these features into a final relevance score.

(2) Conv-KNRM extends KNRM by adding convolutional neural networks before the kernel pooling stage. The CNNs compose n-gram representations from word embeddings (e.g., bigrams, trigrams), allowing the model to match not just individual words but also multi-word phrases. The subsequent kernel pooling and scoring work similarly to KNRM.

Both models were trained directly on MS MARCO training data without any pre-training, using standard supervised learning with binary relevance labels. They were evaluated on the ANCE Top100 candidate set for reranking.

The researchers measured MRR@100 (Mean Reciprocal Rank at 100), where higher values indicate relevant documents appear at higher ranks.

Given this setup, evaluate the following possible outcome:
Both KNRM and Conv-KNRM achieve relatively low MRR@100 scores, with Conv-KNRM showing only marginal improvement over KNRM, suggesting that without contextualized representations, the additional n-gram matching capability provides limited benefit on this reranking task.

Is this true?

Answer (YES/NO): NO